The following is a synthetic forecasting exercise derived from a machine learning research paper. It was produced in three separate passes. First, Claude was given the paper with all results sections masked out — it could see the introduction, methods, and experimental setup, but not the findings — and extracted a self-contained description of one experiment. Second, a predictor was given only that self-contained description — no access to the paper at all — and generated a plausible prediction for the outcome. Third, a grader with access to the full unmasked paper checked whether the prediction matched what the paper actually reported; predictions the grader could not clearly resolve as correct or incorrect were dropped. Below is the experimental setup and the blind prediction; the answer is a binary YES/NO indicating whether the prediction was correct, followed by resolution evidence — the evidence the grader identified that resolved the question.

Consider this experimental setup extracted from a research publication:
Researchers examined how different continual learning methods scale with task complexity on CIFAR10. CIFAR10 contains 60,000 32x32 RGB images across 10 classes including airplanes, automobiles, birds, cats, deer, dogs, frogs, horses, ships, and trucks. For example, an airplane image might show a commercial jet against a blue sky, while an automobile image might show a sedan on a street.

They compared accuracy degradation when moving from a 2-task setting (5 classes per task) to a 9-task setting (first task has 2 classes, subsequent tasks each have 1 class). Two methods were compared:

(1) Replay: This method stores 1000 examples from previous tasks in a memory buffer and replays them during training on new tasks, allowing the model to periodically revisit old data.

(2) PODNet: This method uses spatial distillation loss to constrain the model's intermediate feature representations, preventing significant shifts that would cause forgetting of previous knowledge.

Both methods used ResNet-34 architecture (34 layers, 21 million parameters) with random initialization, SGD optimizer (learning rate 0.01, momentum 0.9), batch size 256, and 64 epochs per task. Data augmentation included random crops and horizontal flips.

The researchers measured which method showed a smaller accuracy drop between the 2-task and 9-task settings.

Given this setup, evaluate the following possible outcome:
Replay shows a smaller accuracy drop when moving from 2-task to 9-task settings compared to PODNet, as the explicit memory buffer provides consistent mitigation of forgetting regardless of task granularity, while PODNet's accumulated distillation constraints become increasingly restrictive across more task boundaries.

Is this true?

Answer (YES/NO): YES